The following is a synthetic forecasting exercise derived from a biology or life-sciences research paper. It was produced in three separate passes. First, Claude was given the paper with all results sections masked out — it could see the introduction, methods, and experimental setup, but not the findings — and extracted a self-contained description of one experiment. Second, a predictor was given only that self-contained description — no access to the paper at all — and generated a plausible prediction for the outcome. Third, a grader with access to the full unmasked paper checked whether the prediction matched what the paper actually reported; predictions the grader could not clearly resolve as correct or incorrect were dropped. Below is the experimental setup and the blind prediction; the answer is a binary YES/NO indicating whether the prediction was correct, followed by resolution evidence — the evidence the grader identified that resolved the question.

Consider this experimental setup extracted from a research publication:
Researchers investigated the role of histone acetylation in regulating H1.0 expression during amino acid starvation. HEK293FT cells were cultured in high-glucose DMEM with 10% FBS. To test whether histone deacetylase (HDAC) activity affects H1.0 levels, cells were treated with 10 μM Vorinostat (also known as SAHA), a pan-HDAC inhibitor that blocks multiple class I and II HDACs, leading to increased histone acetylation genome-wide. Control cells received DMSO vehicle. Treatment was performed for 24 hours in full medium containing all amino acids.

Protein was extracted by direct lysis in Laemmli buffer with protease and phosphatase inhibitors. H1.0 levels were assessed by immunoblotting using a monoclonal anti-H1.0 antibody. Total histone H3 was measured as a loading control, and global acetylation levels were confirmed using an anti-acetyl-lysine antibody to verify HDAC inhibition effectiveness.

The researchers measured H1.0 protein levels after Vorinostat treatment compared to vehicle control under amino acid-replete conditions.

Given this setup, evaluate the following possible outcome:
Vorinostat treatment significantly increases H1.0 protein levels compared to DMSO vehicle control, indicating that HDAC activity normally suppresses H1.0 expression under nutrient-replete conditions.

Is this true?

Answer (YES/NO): YES